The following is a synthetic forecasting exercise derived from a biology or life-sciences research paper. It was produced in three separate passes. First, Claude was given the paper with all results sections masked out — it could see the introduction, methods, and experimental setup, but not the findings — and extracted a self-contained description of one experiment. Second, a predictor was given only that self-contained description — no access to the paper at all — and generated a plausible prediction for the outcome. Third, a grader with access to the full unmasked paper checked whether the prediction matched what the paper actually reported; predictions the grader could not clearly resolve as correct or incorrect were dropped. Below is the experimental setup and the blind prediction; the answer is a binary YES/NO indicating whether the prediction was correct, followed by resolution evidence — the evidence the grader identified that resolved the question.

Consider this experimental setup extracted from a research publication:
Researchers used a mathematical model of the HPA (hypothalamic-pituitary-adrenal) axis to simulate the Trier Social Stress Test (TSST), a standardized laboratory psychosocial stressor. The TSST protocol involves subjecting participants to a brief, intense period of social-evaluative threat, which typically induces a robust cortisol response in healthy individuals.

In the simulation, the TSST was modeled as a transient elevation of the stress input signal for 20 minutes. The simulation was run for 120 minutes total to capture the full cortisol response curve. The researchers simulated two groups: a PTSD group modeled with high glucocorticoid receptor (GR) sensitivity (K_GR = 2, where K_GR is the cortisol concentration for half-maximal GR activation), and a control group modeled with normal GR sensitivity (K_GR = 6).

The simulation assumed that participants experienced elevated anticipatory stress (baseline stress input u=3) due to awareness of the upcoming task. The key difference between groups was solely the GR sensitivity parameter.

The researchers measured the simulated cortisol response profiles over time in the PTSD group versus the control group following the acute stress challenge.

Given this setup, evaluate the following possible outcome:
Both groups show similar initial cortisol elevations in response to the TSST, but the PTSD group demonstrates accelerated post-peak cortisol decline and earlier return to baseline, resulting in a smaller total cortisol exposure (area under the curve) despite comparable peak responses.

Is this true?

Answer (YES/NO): NO